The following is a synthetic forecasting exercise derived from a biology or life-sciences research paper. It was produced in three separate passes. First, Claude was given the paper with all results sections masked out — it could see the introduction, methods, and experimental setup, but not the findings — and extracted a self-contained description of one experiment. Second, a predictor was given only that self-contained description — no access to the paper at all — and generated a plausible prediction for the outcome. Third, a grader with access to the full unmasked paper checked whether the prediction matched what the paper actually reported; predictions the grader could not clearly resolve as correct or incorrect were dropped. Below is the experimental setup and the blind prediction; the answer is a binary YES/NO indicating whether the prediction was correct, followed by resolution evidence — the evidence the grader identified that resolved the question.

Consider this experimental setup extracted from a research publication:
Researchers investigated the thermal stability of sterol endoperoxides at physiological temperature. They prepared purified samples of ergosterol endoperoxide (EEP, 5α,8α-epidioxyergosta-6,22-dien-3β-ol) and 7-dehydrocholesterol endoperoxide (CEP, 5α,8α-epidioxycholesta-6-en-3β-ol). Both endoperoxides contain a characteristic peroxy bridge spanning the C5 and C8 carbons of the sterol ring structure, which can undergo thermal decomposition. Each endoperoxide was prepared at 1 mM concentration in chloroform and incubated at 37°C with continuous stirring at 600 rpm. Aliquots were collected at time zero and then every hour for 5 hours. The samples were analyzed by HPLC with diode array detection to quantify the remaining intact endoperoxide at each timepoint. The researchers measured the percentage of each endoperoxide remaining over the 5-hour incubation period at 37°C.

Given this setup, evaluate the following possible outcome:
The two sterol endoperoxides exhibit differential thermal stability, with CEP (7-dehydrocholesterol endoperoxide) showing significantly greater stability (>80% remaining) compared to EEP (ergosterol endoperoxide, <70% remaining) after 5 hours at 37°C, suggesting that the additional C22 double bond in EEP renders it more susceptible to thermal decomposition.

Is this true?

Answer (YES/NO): NO